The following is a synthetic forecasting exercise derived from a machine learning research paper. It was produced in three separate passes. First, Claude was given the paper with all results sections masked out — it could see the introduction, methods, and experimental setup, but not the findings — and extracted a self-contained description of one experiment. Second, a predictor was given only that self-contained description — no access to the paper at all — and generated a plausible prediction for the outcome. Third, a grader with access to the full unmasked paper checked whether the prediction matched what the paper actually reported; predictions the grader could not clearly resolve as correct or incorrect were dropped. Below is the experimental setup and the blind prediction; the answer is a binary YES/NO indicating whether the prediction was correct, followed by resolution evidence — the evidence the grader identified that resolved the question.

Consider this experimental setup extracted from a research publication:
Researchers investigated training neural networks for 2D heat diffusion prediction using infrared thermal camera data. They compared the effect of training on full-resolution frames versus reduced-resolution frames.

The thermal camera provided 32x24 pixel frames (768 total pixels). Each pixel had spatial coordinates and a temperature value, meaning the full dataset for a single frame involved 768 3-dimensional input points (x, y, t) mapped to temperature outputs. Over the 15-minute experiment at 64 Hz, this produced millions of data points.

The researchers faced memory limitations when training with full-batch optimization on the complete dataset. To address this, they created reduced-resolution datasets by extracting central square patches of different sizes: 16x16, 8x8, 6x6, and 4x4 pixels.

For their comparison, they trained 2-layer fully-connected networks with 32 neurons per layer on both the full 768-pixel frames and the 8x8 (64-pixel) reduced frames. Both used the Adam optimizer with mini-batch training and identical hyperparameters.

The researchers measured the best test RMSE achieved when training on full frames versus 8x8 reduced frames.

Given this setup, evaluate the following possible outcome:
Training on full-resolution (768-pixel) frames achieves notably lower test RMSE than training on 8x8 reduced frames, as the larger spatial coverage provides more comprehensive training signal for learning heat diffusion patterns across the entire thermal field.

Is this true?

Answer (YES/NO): NO